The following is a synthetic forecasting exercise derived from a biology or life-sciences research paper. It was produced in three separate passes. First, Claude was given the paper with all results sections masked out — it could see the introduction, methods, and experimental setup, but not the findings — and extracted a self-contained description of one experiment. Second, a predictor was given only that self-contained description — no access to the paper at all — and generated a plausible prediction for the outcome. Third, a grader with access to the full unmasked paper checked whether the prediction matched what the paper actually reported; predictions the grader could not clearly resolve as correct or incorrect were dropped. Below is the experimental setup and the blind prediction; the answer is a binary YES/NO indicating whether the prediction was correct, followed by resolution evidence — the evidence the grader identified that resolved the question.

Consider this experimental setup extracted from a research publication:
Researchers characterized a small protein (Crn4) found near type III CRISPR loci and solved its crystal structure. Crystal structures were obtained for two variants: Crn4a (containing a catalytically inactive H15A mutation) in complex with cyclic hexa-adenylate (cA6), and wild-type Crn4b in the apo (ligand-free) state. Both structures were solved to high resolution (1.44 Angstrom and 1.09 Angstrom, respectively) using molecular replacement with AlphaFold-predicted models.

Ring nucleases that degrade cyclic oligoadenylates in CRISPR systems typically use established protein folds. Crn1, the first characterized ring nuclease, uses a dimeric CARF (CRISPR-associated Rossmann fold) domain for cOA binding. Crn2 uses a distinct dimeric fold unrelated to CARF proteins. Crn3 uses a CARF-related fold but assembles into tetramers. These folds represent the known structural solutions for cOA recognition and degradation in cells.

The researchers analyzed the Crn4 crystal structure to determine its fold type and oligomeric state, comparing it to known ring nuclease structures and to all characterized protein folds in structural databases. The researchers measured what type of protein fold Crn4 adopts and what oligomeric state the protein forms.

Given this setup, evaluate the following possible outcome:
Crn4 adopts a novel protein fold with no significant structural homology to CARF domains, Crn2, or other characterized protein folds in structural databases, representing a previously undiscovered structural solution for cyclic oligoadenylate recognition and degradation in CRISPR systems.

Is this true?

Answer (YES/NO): YES